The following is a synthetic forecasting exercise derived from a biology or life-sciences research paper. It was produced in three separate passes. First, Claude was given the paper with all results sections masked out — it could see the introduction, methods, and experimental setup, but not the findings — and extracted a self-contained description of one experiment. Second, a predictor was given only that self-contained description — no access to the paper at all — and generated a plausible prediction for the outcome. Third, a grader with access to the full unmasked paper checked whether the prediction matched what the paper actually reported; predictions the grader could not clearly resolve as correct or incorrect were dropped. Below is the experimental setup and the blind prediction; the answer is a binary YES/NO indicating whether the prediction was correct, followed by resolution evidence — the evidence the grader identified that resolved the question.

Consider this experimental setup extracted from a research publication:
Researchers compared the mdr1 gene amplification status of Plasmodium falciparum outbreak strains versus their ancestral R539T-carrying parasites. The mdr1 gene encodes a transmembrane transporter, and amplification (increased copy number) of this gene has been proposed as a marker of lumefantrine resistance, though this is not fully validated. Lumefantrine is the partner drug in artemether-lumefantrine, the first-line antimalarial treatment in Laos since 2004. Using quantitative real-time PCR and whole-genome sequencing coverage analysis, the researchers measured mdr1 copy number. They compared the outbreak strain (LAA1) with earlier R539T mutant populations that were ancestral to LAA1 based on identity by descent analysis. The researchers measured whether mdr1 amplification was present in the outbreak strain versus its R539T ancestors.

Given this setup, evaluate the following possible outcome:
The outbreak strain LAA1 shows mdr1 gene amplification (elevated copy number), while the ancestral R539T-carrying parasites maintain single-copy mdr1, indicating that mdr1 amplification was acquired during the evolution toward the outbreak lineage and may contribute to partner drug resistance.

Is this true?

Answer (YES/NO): NO